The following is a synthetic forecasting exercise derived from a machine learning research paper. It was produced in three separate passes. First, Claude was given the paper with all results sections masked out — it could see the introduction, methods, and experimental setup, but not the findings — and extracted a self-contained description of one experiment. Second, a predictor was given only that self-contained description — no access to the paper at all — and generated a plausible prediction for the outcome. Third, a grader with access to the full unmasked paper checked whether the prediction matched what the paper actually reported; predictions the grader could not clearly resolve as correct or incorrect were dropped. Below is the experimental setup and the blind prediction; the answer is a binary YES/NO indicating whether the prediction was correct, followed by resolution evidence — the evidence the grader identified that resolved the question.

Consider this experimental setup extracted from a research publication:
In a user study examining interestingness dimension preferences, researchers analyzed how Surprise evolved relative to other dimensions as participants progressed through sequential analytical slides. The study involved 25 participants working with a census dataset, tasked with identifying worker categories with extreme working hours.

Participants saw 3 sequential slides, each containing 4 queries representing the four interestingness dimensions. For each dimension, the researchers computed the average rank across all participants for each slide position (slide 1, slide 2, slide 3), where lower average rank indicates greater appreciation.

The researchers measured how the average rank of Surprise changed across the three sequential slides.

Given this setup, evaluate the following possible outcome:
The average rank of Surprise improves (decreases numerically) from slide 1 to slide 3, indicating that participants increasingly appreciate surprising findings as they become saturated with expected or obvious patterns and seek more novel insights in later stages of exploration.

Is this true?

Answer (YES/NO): NO